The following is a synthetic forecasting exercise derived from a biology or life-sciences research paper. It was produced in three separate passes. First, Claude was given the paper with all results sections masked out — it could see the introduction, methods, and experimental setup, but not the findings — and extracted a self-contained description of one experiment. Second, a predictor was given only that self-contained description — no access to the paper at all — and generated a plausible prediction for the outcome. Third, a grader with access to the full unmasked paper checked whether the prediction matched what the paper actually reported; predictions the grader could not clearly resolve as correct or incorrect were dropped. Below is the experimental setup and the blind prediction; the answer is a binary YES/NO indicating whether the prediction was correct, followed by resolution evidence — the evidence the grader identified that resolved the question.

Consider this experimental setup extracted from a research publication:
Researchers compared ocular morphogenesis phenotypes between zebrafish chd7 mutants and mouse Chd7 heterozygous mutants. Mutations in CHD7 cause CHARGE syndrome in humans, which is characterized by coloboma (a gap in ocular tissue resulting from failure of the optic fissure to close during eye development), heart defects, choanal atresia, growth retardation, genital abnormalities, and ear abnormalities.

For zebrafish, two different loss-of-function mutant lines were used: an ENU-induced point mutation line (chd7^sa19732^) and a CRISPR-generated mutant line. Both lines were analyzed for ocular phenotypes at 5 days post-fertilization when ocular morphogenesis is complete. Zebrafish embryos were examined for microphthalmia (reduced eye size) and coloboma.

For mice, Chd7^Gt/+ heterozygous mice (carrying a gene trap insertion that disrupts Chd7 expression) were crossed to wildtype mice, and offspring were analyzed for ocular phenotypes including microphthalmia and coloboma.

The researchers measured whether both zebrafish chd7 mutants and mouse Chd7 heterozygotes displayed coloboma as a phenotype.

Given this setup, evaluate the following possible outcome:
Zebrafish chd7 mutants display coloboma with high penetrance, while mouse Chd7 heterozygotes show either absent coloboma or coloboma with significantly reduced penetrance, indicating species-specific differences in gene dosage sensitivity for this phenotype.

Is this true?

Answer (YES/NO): NO